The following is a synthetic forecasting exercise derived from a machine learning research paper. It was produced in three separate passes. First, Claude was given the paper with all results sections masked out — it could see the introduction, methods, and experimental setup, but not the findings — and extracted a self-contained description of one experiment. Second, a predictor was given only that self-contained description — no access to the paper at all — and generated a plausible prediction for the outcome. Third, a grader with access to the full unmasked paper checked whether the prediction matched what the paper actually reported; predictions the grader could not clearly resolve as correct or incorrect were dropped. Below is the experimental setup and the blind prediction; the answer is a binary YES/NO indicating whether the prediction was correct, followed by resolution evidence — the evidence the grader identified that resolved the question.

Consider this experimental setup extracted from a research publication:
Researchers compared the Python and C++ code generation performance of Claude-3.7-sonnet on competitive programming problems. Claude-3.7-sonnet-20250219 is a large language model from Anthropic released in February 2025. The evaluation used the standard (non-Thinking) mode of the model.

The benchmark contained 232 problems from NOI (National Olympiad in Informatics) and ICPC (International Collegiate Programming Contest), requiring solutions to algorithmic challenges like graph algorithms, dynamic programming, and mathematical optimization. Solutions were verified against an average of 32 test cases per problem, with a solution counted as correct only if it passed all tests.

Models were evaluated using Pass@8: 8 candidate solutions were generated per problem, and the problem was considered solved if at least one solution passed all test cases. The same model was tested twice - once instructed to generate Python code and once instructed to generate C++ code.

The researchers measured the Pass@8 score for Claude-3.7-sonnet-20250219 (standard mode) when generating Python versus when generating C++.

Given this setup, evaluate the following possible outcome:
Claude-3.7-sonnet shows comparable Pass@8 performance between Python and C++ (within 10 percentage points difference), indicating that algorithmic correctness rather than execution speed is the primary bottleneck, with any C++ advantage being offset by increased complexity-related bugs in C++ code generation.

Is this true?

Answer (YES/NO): NO